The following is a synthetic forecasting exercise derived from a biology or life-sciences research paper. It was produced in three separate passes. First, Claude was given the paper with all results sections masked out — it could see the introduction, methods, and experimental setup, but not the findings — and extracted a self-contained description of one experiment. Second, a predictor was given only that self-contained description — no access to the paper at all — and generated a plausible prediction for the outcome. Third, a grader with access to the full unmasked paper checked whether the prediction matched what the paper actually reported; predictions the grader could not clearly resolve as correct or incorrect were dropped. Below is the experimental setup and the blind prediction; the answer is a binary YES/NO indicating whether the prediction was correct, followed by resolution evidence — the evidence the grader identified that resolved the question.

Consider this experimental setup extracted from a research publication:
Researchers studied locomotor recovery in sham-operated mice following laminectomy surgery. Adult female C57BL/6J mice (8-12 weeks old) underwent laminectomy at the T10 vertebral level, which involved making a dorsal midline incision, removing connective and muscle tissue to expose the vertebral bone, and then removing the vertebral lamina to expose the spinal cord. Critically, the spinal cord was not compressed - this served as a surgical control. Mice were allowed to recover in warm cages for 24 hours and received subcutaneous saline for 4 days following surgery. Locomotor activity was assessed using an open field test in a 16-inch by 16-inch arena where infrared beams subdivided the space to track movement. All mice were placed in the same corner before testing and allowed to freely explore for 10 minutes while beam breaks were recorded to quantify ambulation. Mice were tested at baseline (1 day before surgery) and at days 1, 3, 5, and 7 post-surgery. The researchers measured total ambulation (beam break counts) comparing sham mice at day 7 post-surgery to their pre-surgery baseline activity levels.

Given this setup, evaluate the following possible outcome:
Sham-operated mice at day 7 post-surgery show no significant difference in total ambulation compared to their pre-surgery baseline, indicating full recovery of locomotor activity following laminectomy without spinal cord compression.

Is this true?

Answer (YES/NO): YES